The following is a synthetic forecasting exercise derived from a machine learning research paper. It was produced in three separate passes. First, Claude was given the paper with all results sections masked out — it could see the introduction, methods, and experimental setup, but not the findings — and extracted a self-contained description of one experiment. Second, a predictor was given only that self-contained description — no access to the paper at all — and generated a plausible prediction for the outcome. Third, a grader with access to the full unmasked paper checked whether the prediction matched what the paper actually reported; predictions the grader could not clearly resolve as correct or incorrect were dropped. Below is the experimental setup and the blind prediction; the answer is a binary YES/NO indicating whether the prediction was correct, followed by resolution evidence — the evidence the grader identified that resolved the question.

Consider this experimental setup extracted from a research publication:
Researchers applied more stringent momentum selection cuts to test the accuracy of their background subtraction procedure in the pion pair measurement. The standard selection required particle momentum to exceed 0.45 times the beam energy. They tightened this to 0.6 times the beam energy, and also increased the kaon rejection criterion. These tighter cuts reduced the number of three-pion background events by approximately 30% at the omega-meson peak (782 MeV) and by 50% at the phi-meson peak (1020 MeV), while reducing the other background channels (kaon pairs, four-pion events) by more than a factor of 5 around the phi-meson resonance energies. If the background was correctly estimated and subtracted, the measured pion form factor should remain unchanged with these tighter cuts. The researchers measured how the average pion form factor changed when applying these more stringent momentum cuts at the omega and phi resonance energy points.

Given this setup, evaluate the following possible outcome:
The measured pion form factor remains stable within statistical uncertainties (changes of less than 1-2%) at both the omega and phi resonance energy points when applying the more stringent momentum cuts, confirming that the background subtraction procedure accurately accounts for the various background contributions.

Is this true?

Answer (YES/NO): YES